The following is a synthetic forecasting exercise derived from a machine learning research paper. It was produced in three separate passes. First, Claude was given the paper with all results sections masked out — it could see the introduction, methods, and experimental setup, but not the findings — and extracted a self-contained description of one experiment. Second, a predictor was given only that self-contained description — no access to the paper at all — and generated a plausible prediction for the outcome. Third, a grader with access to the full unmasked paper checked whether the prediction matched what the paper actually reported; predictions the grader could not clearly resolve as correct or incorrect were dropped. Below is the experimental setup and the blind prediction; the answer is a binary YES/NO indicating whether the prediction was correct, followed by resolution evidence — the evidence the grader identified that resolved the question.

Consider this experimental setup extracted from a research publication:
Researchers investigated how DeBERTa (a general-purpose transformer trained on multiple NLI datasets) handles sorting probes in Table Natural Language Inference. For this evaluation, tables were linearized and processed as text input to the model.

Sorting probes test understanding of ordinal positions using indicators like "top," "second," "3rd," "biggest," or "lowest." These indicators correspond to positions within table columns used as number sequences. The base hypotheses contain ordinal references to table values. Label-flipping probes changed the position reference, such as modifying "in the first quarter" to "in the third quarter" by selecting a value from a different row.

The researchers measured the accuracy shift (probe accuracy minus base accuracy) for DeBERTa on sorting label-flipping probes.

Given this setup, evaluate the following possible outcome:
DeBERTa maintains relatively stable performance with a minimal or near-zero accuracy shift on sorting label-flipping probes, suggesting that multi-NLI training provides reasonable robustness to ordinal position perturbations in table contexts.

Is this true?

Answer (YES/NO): NO